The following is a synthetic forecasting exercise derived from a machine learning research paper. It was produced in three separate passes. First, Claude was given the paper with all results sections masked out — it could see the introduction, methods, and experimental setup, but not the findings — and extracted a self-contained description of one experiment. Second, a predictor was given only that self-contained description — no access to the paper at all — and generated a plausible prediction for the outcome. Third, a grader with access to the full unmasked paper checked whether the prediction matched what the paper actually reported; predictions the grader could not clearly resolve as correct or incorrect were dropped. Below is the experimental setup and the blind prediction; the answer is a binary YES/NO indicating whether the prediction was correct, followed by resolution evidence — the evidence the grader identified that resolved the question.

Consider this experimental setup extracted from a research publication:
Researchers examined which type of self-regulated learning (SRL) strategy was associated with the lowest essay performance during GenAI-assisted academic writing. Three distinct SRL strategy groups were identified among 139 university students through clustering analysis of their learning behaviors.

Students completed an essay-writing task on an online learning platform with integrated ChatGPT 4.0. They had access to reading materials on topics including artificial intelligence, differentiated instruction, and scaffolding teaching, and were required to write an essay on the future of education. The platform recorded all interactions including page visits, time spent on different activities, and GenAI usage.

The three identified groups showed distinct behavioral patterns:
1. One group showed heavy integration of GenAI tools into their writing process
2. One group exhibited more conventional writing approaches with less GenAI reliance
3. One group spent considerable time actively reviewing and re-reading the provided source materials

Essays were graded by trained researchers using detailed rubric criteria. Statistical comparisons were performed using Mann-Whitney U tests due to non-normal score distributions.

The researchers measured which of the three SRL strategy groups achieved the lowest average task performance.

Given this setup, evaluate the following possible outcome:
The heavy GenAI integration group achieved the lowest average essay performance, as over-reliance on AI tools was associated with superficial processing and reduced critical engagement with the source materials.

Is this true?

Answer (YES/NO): NO